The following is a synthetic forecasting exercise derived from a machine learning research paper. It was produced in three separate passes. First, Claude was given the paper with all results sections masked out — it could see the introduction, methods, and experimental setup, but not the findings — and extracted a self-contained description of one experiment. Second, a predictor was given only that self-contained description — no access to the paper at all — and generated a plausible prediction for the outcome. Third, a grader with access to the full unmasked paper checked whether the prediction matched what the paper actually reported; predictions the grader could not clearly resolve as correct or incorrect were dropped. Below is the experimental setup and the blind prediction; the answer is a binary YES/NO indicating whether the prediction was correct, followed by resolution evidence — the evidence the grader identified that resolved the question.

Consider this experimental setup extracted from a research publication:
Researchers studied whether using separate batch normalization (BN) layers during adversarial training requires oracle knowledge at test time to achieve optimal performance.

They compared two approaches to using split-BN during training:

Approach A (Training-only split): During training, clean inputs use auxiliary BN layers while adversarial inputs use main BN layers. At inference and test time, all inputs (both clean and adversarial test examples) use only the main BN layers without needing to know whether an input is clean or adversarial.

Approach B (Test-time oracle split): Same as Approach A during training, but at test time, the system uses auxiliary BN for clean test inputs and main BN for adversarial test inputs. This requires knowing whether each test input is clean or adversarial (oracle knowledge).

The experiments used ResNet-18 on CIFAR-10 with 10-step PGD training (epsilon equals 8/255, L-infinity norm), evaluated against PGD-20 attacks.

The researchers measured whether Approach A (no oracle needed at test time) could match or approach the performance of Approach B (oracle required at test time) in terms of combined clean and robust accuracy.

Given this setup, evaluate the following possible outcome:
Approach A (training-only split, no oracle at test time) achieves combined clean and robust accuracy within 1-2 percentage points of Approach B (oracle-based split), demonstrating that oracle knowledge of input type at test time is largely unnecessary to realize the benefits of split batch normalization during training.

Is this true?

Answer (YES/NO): NO